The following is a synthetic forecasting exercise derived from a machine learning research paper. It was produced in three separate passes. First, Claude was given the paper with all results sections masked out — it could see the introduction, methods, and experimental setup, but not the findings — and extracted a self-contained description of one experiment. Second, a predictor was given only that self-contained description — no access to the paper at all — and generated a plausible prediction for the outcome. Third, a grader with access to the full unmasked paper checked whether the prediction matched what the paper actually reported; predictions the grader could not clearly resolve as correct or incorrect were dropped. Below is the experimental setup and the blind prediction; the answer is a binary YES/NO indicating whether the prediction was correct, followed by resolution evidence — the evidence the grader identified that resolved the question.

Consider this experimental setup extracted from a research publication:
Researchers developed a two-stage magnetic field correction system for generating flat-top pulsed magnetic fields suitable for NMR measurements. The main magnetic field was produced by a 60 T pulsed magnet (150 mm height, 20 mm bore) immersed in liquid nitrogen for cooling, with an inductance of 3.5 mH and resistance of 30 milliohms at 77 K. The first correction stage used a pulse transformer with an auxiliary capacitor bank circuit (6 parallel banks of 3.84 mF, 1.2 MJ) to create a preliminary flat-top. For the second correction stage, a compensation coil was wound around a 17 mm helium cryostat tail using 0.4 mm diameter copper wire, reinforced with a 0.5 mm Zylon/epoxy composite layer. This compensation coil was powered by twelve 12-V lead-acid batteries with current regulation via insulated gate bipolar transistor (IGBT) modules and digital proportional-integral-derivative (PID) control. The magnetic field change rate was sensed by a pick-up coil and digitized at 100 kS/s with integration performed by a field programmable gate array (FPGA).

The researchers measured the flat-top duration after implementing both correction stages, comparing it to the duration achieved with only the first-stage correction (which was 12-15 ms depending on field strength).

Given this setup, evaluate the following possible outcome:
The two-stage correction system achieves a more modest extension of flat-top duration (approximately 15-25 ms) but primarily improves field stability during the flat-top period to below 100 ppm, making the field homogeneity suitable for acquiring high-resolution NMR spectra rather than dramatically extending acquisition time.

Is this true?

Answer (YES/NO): NO